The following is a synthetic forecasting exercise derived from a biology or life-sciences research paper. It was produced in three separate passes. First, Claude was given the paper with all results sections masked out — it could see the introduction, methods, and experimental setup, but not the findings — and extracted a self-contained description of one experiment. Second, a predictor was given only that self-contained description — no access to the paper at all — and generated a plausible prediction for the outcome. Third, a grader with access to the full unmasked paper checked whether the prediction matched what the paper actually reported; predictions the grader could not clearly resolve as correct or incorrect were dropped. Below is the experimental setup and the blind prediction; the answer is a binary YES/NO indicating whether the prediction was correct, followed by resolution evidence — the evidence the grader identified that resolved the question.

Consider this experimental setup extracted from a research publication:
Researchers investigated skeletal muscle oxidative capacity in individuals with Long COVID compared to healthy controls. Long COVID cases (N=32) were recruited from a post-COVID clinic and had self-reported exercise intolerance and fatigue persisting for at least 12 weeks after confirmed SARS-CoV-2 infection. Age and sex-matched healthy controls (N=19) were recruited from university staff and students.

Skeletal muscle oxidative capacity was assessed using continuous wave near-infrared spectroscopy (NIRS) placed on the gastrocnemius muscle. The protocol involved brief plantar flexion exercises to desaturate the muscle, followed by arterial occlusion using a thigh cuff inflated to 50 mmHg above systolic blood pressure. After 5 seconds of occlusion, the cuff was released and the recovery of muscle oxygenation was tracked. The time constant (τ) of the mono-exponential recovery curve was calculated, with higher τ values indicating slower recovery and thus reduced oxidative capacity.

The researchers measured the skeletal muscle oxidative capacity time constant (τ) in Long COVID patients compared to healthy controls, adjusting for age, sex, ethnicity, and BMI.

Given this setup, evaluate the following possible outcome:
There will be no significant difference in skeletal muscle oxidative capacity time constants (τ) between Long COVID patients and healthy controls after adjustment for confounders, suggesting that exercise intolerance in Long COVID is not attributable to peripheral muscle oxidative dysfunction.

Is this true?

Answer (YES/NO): NO